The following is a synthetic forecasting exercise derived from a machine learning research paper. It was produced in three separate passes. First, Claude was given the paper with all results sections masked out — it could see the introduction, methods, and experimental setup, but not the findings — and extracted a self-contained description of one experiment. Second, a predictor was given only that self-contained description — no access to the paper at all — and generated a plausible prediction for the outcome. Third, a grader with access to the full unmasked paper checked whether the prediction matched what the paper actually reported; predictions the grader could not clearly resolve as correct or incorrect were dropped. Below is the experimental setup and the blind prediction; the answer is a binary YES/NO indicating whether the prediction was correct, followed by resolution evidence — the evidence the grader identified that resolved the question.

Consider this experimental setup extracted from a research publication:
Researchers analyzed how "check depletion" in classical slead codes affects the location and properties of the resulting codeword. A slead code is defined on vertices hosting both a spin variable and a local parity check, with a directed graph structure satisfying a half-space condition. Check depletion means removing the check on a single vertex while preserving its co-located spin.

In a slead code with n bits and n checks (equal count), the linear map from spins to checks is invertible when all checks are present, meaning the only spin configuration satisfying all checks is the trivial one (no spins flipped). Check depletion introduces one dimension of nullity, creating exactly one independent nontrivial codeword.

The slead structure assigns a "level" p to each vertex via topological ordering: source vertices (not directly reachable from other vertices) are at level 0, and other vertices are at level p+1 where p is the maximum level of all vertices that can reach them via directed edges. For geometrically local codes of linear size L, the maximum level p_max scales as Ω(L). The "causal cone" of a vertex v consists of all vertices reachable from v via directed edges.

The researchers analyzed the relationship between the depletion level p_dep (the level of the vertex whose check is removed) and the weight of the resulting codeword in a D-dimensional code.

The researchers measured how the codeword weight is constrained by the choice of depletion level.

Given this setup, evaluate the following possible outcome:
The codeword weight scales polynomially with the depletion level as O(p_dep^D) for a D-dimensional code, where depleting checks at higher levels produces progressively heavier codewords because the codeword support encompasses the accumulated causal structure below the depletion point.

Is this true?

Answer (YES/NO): NO